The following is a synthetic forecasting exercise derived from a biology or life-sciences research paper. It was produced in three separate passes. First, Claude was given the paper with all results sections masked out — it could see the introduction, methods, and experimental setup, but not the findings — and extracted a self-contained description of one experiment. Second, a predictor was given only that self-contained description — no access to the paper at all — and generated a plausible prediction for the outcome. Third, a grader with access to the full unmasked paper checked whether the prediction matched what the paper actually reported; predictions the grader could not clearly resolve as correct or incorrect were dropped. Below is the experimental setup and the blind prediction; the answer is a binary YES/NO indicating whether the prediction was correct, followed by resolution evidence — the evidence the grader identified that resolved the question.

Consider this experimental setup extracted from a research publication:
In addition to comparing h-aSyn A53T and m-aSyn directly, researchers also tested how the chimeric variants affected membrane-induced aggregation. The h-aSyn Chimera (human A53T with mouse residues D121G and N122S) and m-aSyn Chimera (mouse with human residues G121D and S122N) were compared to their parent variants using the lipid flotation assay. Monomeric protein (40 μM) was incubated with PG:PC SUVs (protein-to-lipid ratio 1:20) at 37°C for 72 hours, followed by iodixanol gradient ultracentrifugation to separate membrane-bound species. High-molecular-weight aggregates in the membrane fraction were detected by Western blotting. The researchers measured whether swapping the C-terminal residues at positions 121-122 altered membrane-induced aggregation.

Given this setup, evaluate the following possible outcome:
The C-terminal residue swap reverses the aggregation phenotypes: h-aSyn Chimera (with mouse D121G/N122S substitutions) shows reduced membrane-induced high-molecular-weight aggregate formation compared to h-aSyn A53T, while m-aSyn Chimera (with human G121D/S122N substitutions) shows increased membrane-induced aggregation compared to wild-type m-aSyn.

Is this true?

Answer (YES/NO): YES